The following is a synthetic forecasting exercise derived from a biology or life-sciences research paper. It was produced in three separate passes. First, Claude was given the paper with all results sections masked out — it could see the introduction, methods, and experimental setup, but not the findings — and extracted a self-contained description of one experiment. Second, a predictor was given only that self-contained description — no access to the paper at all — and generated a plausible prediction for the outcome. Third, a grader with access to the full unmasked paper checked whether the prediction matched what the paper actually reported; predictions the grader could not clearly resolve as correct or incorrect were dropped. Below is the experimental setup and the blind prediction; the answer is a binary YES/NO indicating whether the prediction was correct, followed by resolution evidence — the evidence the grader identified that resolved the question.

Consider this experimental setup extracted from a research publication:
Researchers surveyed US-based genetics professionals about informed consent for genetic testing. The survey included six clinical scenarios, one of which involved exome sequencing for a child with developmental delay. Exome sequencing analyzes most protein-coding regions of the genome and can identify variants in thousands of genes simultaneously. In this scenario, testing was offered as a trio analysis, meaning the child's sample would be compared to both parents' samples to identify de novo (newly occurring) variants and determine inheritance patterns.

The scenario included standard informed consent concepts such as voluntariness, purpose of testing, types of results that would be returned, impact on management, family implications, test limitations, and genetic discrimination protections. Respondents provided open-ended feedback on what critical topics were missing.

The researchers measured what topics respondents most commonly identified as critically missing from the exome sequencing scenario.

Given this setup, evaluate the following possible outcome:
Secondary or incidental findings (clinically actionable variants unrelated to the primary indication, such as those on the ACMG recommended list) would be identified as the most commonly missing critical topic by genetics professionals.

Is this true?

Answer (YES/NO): NO